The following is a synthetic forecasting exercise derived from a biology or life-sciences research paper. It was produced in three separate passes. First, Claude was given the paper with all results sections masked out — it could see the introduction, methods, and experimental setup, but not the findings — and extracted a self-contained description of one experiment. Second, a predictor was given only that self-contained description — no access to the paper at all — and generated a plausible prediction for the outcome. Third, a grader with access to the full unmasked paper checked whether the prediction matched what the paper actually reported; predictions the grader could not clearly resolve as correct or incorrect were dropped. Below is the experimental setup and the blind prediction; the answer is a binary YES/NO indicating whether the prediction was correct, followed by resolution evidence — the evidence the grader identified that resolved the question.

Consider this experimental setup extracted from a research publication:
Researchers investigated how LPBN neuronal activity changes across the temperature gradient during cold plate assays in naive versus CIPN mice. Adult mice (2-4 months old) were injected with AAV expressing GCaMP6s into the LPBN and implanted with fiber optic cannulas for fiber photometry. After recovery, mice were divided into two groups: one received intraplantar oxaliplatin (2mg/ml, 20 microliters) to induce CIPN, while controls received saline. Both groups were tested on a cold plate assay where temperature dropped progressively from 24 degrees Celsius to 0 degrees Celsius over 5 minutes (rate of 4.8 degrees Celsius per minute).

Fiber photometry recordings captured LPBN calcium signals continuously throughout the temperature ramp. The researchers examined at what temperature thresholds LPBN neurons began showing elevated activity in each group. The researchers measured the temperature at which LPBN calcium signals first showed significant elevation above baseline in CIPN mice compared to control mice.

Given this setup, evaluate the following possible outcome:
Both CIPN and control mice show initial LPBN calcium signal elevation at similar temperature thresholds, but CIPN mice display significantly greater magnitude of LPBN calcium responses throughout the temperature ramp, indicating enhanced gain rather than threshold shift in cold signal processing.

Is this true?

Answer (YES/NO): NO